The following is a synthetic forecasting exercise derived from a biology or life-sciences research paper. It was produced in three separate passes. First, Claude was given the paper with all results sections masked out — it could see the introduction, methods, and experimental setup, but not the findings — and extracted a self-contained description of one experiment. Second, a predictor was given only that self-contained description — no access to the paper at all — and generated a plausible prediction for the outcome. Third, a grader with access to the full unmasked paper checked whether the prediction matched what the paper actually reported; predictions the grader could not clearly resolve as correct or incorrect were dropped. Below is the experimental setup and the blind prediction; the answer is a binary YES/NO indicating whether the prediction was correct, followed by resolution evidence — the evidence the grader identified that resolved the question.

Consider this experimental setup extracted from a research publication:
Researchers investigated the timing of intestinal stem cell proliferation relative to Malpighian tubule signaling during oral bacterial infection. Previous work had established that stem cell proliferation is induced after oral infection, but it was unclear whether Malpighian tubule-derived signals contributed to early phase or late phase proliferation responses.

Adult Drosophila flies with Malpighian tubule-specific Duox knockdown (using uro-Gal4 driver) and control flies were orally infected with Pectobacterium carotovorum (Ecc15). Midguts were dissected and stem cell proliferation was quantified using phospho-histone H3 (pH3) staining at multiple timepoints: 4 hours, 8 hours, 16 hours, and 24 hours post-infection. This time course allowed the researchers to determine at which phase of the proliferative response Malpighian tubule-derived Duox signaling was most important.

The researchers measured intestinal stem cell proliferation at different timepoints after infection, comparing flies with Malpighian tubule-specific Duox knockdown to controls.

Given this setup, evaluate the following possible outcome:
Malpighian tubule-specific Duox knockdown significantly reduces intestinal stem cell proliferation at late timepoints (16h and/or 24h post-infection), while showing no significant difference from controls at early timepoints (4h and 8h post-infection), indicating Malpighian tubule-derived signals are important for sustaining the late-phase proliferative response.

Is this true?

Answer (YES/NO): NO